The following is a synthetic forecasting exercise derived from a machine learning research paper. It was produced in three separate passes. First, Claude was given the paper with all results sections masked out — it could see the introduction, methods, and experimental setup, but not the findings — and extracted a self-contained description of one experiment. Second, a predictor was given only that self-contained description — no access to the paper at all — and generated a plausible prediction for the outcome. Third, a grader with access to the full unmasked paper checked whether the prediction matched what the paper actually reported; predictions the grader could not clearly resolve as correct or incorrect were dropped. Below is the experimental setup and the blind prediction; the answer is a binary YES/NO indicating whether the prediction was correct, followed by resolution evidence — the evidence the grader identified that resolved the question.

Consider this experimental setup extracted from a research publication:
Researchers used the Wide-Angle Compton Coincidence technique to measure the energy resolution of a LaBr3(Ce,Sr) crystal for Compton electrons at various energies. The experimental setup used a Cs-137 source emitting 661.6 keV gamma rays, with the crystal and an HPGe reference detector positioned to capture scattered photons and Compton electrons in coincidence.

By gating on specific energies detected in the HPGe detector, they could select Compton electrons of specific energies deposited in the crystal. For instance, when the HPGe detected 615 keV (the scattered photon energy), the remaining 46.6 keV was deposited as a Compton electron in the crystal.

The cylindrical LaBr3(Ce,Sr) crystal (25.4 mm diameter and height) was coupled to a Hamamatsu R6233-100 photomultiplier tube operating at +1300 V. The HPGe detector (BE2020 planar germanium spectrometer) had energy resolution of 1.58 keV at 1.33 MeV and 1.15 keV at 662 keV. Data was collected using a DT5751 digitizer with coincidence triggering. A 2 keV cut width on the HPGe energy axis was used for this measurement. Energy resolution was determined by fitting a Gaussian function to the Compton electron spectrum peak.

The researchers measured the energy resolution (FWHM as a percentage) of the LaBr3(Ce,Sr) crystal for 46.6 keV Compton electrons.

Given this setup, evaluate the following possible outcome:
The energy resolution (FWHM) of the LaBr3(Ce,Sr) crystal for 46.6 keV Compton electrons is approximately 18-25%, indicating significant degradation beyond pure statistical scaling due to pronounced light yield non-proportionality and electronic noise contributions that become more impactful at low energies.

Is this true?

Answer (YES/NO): NO